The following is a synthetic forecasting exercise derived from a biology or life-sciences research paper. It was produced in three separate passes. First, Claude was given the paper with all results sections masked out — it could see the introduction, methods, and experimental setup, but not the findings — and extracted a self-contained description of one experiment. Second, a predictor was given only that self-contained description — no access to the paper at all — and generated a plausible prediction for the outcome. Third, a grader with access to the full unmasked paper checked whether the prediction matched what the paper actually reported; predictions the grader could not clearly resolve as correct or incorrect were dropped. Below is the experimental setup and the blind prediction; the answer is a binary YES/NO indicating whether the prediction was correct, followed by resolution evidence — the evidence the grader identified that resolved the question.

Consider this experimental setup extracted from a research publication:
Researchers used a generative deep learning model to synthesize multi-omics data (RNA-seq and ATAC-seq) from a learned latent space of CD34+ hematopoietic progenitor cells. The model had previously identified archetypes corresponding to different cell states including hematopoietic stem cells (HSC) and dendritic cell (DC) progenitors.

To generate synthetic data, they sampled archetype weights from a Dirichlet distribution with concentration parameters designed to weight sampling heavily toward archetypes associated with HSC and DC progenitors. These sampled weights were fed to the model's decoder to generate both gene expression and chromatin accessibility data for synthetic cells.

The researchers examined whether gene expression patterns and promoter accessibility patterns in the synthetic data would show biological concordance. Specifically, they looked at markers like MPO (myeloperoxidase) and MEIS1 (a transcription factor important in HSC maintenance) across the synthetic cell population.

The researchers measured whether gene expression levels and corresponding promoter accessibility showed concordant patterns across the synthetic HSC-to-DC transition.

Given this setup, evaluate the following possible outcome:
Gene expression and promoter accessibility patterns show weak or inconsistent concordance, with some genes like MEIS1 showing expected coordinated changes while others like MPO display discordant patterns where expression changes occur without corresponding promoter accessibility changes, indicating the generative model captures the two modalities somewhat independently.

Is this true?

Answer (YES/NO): NO